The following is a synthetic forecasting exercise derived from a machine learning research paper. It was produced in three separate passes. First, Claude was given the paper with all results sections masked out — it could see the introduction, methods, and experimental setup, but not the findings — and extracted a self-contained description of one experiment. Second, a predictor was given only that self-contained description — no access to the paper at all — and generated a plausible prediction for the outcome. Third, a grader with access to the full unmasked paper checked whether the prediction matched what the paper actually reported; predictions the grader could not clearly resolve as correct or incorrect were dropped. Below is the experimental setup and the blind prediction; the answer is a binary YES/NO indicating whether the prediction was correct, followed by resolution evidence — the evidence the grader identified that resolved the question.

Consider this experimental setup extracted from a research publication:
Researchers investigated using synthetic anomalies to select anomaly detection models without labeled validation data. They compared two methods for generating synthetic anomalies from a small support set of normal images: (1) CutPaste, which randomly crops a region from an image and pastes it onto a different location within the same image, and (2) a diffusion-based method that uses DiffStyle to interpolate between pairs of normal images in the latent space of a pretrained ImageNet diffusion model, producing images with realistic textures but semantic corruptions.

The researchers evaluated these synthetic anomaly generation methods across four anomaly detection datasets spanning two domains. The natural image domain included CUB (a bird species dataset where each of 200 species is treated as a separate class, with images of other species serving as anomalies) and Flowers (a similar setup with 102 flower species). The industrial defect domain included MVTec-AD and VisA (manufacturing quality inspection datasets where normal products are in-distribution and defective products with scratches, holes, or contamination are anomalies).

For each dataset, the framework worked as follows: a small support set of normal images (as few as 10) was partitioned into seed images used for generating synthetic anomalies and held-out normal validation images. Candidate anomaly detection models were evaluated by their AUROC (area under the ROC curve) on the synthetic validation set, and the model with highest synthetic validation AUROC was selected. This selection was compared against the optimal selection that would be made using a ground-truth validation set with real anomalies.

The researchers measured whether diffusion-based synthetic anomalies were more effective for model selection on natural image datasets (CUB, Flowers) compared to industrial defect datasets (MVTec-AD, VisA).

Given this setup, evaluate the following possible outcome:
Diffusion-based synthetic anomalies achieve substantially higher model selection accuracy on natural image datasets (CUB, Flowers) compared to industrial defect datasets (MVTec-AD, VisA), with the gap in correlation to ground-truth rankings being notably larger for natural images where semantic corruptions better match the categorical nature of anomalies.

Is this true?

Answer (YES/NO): YES